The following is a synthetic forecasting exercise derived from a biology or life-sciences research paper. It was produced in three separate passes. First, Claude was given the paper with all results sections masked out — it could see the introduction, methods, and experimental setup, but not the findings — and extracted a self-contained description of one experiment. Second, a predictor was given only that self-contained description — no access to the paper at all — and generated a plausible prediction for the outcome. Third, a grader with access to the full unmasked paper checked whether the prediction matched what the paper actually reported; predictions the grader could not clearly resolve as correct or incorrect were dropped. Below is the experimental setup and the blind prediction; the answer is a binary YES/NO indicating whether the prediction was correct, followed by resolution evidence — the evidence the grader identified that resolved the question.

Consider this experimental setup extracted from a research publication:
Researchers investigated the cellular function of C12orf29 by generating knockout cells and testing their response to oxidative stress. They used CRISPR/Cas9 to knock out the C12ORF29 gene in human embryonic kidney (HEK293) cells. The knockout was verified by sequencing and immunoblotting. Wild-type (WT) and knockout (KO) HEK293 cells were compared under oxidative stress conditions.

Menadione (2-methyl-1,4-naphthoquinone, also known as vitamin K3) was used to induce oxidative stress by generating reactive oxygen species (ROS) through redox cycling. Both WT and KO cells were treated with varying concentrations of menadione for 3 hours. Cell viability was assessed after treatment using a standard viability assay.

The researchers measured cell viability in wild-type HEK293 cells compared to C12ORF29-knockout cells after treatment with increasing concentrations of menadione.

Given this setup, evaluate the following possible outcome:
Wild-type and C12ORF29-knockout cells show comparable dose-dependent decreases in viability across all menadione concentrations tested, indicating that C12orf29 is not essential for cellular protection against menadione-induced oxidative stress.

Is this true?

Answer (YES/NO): NO